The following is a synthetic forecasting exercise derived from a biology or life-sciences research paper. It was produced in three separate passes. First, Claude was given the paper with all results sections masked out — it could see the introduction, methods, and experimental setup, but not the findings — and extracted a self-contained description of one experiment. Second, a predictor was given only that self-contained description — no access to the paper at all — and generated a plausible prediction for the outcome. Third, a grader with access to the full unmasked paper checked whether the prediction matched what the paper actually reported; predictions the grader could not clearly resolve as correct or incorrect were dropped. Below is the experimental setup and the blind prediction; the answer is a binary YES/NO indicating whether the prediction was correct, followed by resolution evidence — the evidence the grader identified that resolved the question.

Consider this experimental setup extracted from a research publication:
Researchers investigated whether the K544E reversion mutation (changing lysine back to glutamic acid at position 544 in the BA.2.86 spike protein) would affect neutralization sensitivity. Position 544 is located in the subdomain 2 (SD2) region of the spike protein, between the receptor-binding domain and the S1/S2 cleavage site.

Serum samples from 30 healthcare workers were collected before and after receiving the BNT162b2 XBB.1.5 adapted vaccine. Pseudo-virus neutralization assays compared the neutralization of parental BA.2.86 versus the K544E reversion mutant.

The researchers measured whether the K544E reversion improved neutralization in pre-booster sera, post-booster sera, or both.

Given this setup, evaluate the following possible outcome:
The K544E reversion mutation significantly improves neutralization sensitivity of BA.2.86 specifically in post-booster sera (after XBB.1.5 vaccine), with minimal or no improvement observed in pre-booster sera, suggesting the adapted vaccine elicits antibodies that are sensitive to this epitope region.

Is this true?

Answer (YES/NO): YES